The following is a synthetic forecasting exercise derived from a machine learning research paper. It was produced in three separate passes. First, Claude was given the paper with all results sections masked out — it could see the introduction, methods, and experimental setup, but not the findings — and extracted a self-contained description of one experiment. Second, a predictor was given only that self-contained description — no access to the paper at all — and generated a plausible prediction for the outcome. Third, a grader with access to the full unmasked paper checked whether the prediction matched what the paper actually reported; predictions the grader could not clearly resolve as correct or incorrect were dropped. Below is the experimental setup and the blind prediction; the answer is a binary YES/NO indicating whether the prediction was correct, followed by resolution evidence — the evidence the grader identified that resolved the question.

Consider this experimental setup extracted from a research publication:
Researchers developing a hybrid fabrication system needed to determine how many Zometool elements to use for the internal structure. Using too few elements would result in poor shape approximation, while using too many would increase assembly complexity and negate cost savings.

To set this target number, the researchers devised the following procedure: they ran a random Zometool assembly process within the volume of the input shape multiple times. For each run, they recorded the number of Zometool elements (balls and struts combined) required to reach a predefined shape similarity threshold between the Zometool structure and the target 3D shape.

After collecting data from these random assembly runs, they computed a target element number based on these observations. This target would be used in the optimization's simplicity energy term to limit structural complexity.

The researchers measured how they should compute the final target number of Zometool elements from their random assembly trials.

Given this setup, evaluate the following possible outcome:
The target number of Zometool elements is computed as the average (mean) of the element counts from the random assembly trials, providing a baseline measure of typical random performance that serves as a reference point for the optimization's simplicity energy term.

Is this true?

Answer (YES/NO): NO